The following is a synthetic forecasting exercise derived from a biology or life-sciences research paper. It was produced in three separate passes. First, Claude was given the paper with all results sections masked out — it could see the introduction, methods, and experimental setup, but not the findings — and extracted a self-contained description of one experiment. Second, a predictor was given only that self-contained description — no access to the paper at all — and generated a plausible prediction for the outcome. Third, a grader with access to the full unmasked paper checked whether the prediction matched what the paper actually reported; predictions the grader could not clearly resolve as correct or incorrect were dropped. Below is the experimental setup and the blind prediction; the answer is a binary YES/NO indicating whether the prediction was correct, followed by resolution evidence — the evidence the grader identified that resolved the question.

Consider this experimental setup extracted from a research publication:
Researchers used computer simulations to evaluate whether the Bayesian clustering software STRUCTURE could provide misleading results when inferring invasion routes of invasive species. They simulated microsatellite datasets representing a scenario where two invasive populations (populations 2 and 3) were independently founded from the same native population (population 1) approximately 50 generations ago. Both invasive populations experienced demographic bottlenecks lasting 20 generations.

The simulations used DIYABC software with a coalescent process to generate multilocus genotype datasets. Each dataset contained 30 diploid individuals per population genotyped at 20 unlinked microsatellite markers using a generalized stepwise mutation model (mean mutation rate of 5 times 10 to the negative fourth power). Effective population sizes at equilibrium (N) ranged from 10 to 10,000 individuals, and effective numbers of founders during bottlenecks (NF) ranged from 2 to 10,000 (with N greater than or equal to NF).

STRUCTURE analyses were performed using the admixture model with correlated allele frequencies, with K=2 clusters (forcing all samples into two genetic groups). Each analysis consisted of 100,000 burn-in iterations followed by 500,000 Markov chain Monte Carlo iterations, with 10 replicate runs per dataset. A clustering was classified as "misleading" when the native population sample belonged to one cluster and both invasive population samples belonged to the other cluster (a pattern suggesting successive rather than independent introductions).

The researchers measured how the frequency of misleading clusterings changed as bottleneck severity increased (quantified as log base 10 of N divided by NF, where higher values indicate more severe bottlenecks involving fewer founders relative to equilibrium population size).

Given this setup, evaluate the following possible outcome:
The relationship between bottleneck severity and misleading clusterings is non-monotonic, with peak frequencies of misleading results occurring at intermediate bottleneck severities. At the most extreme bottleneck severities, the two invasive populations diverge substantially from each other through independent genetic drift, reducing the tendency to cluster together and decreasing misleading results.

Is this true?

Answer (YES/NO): NO